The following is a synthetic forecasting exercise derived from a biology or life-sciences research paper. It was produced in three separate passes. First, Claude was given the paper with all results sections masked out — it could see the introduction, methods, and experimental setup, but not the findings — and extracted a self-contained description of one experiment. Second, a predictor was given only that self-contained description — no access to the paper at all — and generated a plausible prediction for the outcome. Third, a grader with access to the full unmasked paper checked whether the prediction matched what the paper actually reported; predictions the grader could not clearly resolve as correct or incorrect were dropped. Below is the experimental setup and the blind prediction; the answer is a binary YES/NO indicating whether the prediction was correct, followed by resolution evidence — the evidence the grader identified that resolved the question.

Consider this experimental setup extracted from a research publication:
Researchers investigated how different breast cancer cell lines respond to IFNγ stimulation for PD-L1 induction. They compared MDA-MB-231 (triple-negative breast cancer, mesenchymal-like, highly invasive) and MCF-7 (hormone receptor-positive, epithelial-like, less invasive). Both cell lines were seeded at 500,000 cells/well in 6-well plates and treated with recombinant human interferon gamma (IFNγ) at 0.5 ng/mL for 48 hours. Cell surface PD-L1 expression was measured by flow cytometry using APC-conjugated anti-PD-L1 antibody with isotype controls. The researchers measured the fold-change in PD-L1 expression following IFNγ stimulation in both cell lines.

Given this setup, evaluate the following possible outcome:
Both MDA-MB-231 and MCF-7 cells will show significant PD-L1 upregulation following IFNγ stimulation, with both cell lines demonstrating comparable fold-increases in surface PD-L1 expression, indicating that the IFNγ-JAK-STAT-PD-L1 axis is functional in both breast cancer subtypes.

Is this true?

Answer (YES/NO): NO